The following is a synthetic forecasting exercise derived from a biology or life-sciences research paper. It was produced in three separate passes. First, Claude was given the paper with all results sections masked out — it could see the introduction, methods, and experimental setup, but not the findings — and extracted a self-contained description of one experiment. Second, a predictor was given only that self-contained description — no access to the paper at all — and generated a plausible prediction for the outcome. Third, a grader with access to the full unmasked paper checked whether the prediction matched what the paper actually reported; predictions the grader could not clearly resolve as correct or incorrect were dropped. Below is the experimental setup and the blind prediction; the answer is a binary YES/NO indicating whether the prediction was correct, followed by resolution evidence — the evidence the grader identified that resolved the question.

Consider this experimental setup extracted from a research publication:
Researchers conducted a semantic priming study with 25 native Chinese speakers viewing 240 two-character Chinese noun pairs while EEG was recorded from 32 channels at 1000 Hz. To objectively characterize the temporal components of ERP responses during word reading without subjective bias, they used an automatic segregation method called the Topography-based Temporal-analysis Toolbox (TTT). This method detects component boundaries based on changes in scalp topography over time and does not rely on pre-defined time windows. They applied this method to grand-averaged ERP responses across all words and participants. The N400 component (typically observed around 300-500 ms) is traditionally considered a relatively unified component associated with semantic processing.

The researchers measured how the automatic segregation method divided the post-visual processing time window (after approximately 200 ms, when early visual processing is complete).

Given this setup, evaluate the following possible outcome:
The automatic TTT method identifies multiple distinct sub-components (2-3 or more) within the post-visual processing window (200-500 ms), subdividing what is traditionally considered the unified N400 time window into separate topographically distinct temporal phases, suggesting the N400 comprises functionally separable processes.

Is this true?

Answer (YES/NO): YES